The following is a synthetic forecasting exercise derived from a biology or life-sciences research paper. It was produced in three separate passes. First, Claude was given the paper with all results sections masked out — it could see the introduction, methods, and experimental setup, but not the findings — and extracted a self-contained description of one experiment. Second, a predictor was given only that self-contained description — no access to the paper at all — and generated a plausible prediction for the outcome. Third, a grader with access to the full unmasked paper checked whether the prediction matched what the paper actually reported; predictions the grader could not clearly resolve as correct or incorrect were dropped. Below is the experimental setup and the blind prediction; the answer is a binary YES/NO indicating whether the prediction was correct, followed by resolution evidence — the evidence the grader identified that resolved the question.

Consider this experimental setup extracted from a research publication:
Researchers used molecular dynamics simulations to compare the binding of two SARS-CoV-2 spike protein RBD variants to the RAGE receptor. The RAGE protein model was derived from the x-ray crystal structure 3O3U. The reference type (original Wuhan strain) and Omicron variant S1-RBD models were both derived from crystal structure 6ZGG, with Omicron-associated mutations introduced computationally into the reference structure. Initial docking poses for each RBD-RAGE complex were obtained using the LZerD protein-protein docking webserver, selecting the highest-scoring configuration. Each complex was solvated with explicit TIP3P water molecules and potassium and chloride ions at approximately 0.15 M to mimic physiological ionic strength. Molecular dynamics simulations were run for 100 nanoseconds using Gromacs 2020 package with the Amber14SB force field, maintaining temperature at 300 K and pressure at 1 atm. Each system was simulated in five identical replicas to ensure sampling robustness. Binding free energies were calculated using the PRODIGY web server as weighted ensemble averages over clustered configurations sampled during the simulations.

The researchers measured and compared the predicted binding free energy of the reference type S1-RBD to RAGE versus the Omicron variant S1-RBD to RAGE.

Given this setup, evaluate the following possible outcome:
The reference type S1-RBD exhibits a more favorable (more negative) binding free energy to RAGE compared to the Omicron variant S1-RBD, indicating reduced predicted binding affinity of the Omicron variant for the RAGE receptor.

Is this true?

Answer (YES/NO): NO